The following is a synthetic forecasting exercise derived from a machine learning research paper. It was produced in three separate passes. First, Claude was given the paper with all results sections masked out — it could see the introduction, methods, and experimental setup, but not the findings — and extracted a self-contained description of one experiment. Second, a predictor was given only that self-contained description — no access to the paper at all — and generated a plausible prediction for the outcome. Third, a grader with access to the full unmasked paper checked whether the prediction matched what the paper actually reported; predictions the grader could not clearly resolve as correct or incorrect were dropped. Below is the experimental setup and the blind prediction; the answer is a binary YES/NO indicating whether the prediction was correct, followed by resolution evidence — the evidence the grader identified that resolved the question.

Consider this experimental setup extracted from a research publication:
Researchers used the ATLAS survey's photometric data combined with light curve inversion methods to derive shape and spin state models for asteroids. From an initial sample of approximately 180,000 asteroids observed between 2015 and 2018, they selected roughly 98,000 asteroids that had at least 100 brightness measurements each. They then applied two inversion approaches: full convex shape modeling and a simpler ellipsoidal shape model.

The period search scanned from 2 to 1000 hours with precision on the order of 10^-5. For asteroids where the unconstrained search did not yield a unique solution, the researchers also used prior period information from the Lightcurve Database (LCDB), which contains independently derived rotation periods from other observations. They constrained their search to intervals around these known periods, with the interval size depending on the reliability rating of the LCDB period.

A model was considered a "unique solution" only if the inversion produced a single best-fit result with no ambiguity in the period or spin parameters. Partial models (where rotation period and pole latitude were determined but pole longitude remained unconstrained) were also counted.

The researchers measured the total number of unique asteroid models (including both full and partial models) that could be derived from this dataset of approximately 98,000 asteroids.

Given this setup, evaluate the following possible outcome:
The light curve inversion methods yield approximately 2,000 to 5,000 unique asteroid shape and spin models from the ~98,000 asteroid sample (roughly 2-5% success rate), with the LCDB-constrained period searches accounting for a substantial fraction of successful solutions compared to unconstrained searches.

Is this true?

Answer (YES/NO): YES